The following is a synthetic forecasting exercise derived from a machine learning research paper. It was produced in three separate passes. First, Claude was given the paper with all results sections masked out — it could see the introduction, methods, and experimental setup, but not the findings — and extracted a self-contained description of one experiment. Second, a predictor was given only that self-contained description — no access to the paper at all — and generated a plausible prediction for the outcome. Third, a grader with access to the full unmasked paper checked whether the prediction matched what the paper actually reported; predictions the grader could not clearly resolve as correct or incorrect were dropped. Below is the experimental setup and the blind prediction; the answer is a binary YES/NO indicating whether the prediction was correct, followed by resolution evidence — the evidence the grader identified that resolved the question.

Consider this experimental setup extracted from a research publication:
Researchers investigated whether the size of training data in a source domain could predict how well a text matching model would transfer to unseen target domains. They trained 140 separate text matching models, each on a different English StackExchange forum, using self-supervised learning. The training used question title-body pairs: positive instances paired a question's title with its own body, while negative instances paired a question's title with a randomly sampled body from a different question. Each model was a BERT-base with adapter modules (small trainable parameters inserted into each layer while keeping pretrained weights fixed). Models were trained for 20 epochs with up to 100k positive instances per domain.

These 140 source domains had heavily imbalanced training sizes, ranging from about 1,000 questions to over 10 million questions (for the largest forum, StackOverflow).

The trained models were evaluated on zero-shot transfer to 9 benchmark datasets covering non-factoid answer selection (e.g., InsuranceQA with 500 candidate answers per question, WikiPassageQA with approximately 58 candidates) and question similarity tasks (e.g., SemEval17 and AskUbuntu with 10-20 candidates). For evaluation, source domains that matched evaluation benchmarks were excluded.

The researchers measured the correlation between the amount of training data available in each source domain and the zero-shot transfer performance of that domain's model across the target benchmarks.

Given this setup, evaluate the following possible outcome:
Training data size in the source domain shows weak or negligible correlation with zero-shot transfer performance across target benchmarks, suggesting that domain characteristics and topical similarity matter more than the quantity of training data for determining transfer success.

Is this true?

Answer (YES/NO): NO